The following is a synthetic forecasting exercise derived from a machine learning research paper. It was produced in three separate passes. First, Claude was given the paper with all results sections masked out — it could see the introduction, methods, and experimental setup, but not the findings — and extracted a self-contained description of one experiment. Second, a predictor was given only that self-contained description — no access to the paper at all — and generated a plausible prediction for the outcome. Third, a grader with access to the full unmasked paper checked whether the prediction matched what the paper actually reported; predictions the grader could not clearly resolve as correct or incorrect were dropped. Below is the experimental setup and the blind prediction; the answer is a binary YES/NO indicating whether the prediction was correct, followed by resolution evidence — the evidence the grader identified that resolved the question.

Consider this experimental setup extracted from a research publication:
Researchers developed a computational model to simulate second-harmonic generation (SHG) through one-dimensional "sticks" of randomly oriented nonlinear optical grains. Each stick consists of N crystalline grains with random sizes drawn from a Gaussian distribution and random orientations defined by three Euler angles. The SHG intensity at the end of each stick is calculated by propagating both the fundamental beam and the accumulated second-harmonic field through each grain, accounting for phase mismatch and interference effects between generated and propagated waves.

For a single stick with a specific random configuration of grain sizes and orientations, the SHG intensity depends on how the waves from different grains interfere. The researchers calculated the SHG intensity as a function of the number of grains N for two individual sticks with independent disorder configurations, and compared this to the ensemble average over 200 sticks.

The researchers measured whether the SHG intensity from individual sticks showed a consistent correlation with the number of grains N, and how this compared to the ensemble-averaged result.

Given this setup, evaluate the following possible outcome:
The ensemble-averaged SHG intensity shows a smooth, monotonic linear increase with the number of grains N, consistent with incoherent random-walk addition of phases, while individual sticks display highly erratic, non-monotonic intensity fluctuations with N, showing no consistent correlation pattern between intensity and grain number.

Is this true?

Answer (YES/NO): YES